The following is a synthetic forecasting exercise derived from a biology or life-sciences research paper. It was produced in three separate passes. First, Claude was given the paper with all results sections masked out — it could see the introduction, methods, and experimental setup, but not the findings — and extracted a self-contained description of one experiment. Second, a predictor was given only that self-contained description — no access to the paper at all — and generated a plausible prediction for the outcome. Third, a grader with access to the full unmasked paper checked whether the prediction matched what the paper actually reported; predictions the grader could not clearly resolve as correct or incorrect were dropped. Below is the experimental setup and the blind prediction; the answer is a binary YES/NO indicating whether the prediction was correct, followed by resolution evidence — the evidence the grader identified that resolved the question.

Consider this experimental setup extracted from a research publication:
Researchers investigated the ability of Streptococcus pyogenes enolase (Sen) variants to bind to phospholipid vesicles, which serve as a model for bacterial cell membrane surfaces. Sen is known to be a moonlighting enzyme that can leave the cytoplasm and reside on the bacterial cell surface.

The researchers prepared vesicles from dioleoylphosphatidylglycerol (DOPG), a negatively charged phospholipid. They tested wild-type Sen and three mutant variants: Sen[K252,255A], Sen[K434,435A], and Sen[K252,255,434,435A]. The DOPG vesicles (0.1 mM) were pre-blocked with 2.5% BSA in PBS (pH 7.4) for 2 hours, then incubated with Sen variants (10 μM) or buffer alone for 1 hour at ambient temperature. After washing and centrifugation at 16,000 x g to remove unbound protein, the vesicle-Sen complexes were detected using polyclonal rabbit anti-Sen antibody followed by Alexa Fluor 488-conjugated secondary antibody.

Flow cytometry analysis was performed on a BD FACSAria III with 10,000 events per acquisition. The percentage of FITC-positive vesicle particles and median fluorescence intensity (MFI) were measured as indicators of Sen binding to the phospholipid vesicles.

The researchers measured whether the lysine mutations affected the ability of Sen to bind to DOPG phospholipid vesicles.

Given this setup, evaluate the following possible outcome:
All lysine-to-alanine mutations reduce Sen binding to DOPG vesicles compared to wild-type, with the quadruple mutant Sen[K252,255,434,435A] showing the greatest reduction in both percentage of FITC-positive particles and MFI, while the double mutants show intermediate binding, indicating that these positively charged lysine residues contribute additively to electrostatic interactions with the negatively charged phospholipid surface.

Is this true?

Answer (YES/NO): NO